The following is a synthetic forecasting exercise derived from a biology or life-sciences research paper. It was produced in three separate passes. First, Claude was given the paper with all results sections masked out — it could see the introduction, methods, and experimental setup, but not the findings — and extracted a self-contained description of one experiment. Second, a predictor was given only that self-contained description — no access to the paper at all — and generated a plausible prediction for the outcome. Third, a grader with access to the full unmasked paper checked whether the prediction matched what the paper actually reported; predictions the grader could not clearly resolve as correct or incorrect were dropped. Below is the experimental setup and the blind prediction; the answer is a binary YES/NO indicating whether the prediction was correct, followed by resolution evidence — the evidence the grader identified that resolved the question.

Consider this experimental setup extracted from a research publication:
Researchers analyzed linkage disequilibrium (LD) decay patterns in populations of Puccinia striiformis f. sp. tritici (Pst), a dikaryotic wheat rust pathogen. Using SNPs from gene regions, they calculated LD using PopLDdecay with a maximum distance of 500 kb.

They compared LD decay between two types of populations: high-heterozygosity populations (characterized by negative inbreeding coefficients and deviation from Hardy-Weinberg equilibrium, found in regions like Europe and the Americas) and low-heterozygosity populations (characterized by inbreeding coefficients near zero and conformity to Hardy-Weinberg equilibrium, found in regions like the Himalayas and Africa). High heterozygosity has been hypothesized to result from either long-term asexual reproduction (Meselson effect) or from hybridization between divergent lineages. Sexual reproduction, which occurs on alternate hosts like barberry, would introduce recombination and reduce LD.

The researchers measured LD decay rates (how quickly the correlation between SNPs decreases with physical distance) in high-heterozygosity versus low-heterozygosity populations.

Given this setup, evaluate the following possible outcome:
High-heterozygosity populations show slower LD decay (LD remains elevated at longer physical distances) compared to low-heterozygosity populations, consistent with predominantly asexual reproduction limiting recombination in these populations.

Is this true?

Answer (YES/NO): NO